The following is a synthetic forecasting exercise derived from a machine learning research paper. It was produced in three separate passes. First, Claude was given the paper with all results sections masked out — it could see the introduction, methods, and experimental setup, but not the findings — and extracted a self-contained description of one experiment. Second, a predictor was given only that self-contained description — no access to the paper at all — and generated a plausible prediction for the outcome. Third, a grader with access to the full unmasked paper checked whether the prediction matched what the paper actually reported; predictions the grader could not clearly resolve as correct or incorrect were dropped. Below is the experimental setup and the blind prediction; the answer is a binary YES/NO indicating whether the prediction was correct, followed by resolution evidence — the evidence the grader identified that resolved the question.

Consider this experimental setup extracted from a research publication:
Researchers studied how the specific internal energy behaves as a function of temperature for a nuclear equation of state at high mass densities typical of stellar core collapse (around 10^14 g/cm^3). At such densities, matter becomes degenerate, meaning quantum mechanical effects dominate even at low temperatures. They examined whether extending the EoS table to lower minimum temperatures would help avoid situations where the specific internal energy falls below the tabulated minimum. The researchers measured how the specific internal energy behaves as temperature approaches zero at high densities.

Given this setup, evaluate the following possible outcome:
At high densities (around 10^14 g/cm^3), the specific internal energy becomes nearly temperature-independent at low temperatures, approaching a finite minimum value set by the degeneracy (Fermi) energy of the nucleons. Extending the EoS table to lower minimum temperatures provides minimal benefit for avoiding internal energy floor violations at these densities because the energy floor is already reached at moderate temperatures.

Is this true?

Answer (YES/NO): YES